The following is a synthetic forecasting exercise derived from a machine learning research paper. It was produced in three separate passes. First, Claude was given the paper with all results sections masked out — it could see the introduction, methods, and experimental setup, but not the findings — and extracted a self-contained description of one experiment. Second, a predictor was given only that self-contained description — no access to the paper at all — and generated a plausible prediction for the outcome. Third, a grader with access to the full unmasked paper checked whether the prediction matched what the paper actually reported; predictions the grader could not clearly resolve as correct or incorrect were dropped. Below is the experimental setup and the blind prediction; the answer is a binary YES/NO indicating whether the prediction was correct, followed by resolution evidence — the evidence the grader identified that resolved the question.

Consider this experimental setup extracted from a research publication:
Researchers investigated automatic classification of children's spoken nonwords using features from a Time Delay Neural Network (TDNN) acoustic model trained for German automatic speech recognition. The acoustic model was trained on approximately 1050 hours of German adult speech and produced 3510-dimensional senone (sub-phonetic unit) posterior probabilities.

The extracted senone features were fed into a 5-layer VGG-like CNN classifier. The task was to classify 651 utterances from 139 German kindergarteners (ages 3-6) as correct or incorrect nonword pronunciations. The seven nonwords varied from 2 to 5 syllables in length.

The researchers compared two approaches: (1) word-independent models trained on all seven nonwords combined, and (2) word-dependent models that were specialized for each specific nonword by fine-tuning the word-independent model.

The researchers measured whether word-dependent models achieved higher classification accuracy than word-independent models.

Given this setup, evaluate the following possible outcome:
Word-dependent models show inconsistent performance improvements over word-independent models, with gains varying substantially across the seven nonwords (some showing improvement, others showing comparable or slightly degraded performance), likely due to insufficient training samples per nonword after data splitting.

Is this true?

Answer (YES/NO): NO